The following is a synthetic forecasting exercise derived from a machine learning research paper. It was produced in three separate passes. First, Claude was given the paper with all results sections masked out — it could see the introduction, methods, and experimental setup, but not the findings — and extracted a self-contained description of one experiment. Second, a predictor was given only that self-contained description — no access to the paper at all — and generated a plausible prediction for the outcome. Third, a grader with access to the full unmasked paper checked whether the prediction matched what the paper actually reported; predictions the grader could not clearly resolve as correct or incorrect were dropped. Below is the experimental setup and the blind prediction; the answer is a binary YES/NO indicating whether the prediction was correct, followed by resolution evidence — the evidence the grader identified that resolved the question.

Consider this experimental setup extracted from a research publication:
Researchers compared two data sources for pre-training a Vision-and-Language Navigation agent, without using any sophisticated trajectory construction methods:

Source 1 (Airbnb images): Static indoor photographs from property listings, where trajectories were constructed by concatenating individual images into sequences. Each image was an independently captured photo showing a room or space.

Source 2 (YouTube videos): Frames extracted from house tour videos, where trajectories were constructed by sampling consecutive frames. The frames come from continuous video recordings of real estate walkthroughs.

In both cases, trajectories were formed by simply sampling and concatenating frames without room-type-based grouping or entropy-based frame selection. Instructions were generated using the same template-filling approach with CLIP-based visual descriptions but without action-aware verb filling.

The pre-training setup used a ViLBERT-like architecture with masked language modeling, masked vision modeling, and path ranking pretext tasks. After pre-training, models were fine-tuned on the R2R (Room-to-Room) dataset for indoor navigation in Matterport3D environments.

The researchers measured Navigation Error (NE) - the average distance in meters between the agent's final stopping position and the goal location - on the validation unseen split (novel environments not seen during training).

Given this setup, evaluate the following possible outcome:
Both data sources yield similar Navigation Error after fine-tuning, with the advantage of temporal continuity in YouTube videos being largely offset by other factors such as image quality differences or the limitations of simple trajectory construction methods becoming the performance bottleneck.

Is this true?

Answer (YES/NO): NO